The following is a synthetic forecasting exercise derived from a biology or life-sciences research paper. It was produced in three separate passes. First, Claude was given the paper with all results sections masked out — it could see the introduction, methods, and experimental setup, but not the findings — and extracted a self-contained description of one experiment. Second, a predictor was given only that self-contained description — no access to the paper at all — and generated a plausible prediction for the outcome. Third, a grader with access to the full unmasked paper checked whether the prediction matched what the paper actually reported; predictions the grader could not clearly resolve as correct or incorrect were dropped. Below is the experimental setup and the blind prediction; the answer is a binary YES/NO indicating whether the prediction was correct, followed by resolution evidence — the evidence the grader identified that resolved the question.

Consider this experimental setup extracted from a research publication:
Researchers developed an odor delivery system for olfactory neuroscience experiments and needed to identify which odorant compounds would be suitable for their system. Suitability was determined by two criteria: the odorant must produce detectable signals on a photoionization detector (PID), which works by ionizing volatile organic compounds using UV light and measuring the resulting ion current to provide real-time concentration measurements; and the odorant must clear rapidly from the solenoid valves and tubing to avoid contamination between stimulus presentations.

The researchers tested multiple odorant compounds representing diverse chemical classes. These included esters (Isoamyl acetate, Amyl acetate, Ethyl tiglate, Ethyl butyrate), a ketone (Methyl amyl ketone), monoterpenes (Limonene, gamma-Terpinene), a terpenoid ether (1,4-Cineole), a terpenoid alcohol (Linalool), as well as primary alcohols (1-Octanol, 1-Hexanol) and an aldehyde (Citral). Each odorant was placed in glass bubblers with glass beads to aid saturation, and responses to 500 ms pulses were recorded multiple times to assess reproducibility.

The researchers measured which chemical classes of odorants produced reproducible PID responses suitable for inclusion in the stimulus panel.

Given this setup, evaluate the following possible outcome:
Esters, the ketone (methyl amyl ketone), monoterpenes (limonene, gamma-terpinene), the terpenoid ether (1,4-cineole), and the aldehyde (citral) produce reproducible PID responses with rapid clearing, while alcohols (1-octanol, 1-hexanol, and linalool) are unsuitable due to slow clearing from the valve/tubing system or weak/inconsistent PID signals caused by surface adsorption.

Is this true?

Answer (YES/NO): NO